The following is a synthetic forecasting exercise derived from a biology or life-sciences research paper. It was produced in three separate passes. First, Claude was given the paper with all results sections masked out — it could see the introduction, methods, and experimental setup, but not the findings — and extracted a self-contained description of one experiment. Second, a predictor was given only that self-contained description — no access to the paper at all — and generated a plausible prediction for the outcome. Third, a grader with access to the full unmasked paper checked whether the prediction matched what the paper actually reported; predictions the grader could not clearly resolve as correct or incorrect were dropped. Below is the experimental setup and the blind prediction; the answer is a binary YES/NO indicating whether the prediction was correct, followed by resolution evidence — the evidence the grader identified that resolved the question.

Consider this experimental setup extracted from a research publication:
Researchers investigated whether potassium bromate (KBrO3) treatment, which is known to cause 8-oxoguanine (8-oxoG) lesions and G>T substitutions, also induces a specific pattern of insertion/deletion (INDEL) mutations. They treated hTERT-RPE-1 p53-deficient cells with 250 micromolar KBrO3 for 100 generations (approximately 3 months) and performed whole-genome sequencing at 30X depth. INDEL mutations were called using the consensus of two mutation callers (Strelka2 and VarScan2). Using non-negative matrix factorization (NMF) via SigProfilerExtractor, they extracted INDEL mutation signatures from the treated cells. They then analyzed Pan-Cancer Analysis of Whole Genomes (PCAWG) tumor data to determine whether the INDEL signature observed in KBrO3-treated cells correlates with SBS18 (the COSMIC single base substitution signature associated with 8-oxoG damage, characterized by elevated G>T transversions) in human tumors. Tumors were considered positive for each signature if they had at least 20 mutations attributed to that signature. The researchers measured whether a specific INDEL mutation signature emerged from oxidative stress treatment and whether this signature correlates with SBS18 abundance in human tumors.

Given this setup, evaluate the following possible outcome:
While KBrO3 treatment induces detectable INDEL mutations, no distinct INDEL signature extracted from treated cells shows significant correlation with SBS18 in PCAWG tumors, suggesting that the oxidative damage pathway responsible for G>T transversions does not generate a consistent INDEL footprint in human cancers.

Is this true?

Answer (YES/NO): NO